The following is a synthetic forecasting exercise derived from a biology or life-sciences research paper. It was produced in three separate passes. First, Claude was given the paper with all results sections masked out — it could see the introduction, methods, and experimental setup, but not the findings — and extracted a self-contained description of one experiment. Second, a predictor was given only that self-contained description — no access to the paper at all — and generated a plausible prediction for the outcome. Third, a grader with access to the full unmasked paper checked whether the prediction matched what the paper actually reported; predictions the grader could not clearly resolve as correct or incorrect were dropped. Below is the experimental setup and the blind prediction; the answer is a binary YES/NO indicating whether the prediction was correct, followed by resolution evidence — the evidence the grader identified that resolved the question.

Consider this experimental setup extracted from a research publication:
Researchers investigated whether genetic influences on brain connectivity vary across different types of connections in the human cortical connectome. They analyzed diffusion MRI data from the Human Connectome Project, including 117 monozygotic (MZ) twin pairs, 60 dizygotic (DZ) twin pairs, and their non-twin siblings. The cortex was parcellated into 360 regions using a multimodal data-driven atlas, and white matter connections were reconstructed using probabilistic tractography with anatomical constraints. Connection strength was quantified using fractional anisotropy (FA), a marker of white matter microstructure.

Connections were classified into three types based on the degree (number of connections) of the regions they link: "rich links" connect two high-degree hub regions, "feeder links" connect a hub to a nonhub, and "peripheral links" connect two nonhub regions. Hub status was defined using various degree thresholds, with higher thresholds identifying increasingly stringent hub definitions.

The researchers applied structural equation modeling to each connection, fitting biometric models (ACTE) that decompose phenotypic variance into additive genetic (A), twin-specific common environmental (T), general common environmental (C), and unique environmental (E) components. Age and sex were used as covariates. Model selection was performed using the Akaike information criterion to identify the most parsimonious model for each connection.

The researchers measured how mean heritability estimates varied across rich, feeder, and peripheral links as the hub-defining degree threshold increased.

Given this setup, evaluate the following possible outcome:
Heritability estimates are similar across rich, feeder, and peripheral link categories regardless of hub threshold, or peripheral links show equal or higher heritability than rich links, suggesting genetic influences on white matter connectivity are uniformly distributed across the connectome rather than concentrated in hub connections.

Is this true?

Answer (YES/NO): NO